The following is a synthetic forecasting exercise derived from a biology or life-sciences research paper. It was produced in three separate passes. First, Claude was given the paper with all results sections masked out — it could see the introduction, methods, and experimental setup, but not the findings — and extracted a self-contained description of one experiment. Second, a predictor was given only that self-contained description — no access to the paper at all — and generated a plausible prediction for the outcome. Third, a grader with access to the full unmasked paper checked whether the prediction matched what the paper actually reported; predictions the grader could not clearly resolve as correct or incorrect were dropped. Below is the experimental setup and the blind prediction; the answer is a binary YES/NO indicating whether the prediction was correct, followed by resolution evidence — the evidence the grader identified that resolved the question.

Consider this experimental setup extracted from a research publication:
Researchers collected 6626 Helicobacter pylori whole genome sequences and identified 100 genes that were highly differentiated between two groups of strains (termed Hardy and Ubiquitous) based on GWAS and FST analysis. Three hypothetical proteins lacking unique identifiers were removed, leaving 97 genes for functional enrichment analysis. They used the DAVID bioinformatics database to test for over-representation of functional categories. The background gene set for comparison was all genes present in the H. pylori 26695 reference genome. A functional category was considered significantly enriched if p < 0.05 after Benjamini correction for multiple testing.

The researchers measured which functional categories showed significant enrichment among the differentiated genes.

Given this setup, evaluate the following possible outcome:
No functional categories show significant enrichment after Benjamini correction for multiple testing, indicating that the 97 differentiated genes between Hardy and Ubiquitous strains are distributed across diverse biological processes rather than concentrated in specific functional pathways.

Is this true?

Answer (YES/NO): NO